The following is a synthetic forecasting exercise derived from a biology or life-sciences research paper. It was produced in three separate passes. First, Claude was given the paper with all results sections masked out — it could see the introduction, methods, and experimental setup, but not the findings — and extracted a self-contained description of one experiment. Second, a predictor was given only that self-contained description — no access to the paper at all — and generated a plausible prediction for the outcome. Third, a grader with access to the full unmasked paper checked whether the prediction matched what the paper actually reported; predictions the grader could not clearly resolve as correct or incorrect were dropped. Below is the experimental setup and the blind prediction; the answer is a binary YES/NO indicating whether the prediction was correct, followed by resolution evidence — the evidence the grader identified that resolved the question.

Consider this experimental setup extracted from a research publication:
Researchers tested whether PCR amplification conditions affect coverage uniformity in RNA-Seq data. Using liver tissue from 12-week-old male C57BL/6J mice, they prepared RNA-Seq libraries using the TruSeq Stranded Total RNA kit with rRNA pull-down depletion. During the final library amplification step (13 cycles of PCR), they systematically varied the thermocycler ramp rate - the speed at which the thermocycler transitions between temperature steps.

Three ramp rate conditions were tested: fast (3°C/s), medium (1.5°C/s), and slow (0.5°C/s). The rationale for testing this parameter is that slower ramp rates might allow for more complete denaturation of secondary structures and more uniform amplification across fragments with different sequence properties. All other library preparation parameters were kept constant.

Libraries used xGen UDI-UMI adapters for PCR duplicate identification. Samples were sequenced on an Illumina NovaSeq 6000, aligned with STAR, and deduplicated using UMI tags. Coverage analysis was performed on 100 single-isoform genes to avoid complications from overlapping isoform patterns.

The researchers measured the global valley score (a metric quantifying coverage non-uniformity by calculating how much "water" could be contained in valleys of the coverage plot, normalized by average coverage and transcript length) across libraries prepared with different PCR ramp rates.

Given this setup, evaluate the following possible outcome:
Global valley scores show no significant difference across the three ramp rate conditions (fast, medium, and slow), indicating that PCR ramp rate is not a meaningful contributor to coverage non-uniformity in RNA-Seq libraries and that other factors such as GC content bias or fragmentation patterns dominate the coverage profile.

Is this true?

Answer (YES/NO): YES